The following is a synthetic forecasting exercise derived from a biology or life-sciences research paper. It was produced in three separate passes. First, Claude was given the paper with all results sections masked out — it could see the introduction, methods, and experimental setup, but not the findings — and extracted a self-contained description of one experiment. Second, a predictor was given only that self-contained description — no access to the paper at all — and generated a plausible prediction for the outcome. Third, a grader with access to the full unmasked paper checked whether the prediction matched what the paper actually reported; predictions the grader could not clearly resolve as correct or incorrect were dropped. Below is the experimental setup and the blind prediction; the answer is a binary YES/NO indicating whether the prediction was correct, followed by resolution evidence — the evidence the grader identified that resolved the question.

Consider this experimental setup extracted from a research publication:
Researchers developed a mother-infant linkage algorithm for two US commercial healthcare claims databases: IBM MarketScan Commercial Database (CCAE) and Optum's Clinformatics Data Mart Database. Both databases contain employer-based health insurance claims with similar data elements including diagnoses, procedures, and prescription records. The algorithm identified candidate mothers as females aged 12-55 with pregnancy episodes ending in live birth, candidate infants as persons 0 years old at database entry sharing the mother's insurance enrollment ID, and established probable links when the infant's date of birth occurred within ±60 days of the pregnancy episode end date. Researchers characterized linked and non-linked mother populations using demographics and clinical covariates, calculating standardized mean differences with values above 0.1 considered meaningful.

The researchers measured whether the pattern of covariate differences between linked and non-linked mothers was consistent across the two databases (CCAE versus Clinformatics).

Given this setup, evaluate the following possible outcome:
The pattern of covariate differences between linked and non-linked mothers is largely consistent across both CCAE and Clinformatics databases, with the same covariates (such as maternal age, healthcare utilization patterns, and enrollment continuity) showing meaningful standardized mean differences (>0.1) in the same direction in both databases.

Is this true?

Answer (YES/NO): NO